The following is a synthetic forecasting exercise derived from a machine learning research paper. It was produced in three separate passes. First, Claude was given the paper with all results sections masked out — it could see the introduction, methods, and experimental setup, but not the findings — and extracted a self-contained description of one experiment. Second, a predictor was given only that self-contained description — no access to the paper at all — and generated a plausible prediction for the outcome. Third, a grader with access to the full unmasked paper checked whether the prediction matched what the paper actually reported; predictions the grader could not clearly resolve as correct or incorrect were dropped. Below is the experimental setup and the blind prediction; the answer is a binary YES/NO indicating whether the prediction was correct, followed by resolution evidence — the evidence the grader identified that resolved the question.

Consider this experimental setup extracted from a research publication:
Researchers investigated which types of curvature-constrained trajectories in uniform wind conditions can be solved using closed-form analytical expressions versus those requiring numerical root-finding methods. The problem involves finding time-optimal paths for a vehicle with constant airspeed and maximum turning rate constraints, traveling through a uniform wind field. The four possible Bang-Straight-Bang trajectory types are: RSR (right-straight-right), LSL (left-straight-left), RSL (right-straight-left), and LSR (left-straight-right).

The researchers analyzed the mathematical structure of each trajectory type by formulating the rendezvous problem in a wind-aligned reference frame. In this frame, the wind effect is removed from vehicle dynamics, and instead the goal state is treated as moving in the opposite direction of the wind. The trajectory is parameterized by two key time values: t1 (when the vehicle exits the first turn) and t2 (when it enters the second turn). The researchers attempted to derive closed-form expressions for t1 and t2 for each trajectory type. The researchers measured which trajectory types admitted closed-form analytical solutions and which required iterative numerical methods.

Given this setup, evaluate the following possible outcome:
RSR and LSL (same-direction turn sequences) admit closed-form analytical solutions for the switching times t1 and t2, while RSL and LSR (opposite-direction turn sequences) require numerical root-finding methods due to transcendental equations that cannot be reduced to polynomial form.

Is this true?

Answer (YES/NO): YES